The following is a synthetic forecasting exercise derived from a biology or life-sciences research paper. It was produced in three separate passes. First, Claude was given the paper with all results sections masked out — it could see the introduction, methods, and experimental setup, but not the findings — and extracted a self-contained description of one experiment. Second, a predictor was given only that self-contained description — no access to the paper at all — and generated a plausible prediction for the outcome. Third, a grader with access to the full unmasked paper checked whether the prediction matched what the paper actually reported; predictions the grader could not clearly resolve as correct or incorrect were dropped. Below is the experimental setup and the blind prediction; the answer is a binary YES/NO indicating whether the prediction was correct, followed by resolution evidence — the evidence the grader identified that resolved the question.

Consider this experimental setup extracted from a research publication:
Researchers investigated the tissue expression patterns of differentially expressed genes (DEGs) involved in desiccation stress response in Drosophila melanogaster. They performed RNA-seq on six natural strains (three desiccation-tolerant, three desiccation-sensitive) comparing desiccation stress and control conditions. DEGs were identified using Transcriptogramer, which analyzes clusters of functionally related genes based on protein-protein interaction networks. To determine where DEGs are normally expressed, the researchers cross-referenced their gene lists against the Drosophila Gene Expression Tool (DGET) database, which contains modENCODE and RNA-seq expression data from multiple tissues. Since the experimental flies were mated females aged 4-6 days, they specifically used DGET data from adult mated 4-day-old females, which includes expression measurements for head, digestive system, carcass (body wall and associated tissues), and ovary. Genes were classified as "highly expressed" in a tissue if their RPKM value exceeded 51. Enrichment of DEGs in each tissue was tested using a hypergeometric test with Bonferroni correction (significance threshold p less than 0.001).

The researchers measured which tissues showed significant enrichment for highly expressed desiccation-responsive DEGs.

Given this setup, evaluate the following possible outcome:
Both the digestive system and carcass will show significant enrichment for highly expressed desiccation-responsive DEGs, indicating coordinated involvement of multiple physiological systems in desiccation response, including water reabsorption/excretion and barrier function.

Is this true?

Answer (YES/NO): NO